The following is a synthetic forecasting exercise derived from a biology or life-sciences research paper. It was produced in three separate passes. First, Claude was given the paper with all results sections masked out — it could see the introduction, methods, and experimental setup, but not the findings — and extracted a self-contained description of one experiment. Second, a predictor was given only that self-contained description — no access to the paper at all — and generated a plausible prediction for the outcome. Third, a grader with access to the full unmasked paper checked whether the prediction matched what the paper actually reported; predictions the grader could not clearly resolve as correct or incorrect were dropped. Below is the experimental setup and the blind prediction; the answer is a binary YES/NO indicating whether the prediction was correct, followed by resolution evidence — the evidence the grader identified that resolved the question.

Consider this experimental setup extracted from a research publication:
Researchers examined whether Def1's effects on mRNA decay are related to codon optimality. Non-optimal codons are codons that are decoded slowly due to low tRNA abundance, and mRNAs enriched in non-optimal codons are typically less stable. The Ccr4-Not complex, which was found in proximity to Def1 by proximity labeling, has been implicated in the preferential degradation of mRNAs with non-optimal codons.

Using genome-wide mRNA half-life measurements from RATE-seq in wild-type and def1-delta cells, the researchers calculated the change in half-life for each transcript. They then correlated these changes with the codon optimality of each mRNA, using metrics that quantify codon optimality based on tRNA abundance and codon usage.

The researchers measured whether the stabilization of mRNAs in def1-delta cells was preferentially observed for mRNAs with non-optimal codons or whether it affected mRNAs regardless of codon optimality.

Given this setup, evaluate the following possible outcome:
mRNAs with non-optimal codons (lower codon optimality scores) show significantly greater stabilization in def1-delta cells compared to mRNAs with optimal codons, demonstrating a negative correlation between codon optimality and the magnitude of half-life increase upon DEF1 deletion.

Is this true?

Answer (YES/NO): NO